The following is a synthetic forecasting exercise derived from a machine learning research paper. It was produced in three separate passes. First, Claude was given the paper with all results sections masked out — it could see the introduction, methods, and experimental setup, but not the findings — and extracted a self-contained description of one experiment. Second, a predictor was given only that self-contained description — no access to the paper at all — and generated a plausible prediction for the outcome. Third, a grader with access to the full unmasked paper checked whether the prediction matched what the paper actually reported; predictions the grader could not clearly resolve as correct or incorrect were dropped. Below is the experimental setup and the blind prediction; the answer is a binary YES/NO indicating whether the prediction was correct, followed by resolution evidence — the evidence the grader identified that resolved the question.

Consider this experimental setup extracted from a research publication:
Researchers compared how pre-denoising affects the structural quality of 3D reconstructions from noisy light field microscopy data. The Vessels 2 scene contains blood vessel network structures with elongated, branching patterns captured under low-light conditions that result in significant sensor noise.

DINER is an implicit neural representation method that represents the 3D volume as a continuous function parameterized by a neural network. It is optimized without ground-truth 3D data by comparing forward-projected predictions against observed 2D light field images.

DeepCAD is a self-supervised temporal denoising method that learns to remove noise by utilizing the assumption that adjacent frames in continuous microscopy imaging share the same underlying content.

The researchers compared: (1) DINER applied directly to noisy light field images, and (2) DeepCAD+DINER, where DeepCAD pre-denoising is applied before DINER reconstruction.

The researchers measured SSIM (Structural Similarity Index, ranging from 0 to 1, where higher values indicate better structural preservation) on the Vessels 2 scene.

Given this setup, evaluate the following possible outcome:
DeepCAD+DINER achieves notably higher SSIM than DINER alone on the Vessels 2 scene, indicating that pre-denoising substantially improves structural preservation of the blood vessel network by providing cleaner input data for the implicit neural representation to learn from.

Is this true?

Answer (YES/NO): YES